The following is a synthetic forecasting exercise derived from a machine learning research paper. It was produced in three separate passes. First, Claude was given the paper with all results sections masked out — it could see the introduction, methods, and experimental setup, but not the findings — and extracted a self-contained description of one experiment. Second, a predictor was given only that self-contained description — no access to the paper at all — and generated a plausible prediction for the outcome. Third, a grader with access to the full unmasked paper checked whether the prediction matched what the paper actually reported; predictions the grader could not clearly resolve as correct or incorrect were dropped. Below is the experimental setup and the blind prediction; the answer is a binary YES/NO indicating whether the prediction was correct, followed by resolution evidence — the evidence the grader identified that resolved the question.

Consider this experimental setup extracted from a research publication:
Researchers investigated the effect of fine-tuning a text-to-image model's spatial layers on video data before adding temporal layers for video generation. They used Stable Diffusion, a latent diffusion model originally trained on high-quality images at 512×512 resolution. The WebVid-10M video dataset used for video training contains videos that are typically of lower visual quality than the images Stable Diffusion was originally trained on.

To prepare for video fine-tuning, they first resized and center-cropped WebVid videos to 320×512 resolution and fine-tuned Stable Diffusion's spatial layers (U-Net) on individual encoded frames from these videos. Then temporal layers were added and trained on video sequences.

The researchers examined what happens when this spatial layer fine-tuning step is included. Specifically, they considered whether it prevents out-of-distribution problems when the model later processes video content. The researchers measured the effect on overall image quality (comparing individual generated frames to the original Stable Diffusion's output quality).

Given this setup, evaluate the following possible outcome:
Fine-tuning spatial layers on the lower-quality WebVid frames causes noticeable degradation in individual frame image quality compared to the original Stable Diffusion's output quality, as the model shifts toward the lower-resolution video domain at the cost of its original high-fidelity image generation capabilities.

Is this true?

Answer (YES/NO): NO